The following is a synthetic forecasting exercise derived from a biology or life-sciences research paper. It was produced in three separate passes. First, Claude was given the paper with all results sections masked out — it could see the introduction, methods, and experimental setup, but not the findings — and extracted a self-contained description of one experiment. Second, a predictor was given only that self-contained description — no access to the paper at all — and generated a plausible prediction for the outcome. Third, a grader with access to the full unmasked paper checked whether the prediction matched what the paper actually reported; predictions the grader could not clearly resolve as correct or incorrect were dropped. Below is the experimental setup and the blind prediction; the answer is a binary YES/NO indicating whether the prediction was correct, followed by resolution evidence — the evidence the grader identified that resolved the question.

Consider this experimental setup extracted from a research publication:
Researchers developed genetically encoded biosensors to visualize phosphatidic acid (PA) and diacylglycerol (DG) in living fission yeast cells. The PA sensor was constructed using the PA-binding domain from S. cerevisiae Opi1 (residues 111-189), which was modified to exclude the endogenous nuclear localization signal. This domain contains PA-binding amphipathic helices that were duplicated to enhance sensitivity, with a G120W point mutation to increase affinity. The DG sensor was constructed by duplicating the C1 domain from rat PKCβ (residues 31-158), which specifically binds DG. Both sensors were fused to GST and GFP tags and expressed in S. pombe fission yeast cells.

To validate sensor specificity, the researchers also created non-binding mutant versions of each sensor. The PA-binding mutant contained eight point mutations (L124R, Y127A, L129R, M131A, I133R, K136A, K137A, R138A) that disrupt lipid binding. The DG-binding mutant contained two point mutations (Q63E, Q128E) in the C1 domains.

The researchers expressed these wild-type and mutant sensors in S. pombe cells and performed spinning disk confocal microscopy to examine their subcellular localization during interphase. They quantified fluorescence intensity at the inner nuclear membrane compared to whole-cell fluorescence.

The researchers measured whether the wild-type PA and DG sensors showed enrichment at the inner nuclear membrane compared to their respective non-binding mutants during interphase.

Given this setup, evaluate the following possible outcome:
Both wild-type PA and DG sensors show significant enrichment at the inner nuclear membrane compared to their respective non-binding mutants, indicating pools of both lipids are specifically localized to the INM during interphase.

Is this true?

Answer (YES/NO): YES